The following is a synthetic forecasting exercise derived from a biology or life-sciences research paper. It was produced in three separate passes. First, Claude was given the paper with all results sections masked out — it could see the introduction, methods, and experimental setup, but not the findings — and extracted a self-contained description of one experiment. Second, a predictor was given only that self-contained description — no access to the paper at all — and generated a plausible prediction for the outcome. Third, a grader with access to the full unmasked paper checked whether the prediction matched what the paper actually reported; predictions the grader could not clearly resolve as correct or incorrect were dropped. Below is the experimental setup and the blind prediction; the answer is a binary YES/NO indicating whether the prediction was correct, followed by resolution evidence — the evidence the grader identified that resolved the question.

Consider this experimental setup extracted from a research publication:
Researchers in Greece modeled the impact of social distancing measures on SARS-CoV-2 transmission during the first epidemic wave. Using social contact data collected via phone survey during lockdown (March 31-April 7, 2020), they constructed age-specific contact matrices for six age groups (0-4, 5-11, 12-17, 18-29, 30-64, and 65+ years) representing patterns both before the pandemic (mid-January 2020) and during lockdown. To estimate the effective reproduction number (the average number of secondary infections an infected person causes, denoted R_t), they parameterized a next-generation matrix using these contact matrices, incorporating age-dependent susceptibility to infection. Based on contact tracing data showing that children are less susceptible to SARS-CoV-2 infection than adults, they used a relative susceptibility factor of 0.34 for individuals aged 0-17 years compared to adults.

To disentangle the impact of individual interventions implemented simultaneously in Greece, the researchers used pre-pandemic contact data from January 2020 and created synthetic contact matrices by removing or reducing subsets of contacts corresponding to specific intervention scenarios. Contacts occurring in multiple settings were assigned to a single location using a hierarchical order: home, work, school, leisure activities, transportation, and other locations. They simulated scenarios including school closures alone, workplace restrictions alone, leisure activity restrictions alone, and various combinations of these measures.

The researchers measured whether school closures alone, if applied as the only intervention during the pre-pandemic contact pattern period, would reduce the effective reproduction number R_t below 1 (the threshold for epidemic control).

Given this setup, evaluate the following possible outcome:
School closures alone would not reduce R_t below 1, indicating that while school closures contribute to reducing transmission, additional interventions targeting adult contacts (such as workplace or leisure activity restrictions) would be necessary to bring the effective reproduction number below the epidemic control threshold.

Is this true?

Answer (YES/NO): YES